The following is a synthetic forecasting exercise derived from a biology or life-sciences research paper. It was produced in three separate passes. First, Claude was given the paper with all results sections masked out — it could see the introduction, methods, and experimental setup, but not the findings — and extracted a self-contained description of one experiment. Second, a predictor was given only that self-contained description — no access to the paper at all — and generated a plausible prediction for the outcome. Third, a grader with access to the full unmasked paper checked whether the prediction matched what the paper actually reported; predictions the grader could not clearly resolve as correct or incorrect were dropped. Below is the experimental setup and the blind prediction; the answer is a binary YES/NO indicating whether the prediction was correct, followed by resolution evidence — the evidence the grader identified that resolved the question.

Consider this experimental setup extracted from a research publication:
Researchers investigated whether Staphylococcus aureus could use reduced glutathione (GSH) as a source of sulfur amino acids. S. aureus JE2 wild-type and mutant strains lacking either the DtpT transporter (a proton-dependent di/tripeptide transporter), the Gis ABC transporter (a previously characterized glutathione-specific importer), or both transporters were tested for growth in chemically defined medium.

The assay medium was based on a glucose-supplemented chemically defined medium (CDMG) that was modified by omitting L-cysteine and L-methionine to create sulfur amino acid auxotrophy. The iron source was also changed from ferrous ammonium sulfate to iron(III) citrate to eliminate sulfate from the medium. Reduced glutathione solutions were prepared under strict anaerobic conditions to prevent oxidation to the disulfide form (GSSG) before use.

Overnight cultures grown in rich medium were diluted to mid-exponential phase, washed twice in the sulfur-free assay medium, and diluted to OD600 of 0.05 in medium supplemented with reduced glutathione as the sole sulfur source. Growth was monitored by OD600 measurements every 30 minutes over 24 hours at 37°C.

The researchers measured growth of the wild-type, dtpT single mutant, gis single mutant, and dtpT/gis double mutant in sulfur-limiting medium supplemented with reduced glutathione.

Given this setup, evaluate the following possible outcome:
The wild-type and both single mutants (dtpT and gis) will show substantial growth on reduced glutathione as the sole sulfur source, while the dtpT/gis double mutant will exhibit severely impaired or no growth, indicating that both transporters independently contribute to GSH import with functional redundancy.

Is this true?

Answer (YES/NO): YES